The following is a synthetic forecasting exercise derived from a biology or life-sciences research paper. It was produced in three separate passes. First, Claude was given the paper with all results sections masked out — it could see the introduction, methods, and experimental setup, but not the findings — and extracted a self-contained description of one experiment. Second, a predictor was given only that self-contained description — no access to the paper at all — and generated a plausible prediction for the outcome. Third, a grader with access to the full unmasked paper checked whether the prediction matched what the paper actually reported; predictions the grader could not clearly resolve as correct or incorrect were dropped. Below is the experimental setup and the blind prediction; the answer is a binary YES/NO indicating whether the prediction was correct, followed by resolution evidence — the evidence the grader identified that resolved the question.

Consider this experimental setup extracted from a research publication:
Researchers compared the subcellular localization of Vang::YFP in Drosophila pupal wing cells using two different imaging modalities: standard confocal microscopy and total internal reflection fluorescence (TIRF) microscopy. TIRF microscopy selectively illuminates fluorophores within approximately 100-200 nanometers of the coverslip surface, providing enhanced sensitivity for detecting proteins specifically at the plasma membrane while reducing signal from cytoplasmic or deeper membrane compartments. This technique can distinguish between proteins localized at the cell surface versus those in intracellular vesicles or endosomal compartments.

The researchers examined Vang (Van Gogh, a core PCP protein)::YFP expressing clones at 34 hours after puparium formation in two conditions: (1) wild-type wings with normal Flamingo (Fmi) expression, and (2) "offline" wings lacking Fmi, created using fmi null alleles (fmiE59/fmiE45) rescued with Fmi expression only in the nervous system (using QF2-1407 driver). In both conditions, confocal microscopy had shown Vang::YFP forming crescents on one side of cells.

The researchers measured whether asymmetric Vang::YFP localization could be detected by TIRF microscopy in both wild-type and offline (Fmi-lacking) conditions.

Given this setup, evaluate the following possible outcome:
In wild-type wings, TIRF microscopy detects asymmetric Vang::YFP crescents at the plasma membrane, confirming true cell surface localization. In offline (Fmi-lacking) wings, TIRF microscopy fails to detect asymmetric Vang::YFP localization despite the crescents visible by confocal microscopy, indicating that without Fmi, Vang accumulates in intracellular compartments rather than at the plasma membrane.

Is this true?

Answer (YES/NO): NO